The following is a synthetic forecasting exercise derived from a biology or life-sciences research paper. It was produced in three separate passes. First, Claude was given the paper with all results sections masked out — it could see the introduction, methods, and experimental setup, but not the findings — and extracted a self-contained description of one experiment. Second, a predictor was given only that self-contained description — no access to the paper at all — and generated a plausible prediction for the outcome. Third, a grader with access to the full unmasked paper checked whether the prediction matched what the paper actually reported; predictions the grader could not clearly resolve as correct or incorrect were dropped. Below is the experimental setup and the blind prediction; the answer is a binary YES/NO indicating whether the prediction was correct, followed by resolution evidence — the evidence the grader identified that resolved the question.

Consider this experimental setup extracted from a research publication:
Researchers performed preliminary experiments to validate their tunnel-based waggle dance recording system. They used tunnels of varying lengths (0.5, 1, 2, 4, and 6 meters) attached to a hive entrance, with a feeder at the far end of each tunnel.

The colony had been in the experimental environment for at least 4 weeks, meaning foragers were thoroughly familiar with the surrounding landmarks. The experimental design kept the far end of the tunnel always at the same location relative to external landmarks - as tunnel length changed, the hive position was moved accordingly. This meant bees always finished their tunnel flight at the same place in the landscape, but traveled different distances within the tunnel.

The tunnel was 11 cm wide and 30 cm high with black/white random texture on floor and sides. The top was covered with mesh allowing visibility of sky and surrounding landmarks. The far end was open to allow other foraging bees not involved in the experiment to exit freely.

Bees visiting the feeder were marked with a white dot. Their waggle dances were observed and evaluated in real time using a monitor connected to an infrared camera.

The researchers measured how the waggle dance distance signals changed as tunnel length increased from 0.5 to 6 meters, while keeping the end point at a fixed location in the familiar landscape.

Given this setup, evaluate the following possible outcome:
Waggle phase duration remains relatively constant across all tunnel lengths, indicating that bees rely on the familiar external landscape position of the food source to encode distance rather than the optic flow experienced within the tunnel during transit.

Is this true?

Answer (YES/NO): NO